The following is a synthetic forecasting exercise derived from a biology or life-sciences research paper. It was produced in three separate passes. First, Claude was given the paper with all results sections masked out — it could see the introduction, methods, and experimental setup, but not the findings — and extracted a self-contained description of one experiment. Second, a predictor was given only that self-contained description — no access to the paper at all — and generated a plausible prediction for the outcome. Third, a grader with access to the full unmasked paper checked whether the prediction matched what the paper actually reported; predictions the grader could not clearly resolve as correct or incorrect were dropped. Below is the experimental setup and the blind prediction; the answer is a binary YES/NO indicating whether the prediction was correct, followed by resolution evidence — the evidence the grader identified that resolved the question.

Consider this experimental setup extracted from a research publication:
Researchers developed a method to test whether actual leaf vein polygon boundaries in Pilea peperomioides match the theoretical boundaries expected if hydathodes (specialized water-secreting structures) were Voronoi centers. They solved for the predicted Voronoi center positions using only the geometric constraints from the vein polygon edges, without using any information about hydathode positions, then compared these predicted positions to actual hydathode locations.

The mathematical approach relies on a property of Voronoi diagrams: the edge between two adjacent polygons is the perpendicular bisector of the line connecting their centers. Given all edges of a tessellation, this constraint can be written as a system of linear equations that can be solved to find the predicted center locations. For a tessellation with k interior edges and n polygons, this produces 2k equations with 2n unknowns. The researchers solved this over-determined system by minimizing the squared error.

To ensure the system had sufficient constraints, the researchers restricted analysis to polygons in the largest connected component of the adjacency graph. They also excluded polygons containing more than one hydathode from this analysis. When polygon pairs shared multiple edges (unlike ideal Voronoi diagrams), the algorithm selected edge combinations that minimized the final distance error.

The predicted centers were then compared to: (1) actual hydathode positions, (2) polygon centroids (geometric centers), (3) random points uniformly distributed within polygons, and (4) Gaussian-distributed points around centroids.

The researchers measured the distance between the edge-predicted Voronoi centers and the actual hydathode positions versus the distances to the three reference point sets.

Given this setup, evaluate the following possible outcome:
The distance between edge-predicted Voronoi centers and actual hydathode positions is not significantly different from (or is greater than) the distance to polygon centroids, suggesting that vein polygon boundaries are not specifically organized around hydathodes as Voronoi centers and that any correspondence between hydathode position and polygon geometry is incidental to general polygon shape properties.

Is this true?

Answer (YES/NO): NO